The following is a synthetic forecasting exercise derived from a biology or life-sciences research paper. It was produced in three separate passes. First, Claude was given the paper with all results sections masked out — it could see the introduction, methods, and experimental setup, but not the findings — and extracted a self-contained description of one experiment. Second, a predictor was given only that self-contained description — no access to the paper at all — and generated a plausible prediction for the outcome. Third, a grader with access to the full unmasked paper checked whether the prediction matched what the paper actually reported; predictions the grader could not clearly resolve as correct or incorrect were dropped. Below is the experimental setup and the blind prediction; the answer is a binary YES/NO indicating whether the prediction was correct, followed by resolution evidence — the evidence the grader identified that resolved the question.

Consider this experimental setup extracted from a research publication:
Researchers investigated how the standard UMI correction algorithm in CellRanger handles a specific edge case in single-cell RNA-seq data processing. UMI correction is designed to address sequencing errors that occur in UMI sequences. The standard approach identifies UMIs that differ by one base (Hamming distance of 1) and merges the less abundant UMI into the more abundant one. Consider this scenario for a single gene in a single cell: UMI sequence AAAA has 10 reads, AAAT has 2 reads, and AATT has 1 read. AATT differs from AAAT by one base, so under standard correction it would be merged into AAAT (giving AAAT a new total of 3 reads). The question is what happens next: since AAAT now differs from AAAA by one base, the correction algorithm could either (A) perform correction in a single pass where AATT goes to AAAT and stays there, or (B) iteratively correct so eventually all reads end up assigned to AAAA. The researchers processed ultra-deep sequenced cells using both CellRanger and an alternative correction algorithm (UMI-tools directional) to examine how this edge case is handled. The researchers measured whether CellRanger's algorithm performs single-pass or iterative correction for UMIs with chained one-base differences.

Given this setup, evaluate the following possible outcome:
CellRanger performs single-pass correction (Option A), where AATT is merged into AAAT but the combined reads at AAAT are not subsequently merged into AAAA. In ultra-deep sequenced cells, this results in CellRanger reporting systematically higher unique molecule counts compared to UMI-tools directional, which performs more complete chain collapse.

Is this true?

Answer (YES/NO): YES